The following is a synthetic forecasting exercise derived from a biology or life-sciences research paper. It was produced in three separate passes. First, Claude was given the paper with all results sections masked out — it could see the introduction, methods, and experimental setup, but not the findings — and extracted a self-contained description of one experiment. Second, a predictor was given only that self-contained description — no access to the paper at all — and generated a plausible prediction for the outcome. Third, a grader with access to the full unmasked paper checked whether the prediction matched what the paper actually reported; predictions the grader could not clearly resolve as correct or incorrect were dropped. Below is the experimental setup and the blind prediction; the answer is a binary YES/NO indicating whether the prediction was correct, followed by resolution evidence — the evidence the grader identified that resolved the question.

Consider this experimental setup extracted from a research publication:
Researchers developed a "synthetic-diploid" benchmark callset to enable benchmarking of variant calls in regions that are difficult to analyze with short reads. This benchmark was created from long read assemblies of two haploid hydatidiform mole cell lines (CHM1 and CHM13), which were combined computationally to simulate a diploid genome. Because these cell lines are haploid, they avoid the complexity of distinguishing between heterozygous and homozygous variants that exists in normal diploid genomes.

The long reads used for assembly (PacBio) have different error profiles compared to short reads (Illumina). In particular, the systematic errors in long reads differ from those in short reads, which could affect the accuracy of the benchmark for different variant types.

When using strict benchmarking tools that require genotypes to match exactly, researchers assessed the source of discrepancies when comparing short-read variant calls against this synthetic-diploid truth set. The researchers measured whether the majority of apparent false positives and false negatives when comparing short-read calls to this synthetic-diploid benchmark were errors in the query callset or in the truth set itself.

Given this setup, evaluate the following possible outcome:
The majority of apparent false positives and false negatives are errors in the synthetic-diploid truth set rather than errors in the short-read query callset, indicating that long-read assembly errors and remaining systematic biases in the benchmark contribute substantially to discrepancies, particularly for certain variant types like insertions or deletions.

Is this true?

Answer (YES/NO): YES